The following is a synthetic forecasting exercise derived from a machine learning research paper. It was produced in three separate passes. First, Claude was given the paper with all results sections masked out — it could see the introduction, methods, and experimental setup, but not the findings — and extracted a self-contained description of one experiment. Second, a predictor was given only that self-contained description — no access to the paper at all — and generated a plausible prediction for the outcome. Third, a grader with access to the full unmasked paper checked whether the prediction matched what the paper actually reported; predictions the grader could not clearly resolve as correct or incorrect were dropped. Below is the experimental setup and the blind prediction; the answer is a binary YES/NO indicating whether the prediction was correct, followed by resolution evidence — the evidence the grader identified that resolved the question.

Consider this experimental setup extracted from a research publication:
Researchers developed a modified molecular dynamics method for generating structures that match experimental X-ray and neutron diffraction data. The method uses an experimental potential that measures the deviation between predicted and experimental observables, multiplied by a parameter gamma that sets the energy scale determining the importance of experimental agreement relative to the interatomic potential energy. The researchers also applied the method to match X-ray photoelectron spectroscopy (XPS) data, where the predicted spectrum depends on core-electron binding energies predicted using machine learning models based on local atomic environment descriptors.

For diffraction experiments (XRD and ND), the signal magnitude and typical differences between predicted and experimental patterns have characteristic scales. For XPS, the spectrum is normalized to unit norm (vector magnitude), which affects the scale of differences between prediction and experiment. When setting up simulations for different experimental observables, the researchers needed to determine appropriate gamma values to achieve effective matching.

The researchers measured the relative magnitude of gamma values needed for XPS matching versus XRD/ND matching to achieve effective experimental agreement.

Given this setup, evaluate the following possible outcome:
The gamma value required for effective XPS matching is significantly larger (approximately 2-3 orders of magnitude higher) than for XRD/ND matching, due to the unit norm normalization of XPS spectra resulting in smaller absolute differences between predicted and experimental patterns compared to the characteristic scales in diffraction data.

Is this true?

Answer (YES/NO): YES